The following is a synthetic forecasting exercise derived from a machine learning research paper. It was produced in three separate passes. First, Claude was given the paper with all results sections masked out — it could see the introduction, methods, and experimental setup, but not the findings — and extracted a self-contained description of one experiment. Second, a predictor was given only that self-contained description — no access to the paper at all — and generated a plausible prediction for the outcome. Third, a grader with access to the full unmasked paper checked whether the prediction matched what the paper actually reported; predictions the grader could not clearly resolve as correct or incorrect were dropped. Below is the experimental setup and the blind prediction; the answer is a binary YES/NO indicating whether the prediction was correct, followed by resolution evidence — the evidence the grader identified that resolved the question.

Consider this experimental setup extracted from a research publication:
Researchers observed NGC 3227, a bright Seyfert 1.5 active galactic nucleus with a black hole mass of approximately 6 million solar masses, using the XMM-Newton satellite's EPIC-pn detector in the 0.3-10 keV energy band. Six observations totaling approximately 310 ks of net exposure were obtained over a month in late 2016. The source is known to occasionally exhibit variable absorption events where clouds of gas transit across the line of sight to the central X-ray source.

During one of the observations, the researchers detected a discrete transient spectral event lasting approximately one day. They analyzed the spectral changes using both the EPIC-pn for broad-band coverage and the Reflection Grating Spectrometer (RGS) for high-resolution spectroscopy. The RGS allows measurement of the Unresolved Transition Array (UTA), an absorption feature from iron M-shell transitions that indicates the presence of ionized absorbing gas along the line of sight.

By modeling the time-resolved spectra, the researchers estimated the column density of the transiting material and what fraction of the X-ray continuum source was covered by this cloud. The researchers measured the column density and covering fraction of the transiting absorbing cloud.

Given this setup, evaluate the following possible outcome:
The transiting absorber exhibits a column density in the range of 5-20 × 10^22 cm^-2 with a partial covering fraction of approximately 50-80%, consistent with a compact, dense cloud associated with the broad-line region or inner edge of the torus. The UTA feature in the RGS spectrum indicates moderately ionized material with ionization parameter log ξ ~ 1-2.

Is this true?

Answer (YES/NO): YES